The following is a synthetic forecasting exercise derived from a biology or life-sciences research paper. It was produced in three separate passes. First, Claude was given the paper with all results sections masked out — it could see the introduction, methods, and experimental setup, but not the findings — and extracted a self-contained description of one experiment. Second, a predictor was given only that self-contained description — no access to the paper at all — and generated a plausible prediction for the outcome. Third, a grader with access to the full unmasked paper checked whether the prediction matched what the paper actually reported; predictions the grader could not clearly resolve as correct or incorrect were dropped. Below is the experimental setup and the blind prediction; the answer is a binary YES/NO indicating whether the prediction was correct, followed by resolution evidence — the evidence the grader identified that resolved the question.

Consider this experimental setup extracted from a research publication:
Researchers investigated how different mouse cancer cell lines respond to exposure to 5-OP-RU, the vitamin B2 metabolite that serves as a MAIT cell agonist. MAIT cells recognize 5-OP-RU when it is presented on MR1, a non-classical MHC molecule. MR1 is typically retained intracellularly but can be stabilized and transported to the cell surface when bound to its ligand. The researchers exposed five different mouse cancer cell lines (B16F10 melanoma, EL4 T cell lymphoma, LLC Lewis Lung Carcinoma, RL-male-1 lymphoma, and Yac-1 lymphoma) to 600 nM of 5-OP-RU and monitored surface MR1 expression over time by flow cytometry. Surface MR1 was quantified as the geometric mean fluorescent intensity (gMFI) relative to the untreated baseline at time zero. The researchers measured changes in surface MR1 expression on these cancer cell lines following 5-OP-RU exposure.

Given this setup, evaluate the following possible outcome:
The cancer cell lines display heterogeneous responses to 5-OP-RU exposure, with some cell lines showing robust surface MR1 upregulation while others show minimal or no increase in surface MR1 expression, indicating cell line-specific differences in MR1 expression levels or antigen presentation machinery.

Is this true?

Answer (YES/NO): YES